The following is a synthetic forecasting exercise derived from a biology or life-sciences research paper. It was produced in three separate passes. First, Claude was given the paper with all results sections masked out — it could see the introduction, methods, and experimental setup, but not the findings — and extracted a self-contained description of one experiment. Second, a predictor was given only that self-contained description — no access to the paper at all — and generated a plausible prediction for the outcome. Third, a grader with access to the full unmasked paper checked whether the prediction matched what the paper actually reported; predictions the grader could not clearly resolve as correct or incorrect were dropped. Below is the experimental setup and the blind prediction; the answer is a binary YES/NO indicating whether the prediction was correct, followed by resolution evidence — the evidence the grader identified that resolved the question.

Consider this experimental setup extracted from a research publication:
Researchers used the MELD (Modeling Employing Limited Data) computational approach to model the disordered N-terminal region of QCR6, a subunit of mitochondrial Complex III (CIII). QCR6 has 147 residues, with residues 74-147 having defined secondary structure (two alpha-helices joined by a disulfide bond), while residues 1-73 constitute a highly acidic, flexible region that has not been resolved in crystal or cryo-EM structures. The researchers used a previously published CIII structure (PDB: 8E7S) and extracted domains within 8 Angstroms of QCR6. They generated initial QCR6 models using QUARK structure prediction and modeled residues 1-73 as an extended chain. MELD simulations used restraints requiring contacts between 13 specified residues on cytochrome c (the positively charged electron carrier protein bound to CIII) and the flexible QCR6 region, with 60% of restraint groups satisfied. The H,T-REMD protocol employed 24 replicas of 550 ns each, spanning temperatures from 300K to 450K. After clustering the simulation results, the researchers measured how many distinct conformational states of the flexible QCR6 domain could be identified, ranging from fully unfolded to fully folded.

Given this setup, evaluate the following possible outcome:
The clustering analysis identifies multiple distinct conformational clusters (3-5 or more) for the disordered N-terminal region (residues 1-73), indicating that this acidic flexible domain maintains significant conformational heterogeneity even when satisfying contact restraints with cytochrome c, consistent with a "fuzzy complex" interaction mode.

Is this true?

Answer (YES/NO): YES